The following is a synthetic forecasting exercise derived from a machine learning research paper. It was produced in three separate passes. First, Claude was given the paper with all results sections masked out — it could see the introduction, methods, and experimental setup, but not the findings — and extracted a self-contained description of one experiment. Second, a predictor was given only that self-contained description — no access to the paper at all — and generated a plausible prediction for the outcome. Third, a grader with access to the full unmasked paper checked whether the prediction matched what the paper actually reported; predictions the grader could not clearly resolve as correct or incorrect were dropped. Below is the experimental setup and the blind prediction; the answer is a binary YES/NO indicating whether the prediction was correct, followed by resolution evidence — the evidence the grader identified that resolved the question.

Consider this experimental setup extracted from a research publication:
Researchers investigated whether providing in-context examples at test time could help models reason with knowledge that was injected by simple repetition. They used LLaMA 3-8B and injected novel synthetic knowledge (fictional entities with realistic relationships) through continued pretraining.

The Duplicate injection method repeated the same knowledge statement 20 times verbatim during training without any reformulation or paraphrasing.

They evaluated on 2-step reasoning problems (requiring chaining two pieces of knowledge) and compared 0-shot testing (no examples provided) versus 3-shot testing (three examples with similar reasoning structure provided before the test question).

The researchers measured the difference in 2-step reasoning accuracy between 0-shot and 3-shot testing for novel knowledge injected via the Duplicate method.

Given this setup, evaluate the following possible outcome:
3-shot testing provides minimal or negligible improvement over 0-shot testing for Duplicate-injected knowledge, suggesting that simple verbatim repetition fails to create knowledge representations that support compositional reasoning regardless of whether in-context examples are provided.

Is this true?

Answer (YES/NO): NO